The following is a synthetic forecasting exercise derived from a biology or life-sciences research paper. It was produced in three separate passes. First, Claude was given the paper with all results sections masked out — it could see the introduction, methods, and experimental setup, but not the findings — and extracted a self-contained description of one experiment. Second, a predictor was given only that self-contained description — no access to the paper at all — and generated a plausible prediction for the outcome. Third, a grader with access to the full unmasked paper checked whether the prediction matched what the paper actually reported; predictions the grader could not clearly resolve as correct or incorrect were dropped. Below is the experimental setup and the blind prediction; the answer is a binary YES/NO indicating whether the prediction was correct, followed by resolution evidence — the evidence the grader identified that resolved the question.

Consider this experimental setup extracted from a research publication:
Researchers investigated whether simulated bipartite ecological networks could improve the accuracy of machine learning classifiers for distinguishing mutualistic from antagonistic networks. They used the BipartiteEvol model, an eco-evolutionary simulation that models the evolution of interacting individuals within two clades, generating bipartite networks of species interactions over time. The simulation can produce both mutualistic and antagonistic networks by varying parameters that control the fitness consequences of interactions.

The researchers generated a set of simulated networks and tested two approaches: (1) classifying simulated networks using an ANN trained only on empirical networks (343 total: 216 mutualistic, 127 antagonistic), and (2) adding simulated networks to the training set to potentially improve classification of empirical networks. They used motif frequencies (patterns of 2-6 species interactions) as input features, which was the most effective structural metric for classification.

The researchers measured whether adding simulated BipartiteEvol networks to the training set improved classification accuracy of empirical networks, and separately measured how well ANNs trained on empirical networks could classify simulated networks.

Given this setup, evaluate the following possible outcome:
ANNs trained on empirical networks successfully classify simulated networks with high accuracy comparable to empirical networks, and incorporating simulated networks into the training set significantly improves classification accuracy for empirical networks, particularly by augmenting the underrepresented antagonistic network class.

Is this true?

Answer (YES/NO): NO